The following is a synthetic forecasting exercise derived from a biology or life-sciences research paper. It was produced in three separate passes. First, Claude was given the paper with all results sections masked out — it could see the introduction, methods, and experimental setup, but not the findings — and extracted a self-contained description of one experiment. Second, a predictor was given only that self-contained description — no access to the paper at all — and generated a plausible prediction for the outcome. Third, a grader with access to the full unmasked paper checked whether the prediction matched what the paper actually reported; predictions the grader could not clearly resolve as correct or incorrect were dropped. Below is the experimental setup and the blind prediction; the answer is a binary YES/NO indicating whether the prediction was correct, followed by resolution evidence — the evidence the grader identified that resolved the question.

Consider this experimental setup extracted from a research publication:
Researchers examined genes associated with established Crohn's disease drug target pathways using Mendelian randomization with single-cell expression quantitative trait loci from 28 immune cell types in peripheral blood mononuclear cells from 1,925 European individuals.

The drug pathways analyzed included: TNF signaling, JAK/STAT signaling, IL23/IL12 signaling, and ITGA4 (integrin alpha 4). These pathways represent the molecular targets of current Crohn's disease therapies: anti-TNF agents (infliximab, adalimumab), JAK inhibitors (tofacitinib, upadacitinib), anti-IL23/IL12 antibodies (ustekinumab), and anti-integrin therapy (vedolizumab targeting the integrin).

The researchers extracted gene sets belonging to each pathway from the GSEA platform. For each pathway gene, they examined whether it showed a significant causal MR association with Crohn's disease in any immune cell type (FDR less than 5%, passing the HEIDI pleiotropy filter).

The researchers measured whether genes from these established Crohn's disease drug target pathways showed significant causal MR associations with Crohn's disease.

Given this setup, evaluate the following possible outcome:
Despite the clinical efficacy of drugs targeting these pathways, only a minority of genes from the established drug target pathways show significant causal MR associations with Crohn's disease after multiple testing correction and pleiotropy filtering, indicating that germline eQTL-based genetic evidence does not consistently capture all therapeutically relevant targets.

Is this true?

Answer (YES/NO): NO